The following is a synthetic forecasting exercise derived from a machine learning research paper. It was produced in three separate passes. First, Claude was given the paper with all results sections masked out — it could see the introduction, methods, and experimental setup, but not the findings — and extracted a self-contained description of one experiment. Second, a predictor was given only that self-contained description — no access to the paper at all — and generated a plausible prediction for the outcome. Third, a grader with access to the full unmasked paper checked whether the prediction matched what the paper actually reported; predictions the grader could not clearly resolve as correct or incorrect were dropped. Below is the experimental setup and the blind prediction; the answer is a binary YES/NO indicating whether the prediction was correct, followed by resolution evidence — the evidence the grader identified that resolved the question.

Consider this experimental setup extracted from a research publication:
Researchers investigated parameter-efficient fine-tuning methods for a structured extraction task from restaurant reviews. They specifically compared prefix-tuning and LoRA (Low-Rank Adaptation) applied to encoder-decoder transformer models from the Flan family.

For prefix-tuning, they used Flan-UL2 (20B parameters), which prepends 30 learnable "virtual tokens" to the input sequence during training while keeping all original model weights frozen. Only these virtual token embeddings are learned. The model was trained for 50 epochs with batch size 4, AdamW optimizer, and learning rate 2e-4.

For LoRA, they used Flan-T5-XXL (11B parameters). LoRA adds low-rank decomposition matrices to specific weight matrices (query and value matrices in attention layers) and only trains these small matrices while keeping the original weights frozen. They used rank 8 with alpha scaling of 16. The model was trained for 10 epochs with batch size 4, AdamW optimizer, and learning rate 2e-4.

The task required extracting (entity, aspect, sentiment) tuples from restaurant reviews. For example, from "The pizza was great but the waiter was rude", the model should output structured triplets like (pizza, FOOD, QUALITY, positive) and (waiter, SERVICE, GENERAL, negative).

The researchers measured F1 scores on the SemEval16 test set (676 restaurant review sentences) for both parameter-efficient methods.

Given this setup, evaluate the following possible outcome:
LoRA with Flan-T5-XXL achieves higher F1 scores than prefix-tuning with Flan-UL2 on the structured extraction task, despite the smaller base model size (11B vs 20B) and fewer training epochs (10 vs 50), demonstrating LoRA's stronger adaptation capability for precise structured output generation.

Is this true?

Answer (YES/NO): YES